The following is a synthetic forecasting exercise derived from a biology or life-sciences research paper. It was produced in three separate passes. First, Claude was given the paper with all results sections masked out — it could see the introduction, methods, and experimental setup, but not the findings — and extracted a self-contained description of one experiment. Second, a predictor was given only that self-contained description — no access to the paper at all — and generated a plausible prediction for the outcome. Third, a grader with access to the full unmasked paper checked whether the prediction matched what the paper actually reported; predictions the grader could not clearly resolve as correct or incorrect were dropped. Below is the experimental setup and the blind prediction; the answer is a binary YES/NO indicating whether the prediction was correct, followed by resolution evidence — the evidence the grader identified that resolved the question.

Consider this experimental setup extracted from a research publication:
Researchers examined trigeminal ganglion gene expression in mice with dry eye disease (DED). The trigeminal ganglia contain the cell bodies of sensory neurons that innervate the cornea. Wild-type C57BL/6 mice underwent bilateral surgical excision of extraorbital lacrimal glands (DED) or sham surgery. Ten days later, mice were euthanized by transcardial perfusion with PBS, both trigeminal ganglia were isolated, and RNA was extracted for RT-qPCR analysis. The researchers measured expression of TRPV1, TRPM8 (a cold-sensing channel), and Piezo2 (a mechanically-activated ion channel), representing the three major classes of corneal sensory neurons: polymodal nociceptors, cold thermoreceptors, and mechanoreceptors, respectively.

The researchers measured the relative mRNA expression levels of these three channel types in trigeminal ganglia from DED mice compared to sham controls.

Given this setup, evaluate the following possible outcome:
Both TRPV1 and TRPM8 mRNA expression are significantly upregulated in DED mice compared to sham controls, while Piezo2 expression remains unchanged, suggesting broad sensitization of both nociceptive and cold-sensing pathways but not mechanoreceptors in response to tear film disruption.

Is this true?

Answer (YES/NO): NO